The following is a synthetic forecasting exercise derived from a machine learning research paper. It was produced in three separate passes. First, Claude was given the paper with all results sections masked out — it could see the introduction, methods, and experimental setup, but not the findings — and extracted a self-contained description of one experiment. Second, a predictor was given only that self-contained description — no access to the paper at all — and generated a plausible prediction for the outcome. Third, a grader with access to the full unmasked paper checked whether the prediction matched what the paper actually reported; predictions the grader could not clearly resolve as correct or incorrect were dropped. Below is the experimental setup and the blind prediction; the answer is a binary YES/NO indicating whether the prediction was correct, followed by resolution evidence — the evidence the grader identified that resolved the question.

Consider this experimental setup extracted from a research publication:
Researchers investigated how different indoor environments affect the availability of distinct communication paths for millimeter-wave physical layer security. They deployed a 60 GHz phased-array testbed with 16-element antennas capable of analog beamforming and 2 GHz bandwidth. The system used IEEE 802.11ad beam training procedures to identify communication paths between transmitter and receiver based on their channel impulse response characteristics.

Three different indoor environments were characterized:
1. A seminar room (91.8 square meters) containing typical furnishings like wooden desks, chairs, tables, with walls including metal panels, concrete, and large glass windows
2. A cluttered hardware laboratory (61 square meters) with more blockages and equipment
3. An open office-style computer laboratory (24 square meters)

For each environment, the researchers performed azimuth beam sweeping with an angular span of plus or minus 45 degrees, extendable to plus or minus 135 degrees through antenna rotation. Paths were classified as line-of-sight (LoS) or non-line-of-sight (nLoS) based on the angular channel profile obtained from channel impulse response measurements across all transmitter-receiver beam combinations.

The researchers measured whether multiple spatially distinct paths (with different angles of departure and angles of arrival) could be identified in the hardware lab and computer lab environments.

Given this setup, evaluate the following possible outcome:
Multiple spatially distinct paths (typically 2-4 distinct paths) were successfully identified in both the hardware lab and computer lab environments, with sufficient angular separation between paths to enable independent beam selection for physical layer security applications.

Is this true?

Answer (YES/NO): YES